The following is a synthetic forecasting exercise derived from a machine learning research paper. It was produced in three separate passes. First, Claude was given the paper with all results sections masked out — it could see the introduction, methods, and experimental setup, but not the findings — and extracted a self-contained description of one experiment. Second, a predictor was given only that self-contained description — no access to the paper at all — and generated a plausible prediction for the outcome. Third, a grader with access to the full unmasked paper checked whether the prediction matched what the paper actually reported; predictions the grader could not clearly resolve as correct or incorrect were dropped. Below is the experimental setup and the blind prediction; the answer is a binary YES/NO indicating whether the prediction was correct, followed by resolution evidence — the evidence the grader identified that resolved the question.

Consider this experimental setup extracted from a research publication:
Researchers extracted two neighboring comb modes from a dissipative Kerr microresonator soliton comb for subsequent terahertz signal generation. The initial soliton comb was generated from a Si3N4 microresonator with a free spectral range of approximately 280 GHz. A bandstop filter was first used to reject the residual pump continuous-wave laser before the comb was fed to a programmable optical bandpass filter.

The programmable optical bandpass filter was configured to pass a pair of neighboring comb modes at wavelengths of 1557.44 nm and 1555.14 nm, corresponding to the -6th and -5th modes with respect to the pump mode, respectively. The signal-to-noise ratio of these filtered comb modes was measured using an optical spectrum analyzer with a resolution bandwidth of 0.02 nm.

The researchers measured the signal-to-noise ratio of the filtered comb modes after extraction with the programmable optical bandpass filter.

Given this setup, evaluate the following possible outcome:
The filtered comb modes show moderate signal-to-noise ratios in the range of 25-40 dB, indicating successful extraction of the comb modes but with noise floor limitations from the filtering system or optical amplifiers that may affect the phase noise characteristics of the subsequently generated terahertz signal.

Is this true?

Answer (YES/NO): YES